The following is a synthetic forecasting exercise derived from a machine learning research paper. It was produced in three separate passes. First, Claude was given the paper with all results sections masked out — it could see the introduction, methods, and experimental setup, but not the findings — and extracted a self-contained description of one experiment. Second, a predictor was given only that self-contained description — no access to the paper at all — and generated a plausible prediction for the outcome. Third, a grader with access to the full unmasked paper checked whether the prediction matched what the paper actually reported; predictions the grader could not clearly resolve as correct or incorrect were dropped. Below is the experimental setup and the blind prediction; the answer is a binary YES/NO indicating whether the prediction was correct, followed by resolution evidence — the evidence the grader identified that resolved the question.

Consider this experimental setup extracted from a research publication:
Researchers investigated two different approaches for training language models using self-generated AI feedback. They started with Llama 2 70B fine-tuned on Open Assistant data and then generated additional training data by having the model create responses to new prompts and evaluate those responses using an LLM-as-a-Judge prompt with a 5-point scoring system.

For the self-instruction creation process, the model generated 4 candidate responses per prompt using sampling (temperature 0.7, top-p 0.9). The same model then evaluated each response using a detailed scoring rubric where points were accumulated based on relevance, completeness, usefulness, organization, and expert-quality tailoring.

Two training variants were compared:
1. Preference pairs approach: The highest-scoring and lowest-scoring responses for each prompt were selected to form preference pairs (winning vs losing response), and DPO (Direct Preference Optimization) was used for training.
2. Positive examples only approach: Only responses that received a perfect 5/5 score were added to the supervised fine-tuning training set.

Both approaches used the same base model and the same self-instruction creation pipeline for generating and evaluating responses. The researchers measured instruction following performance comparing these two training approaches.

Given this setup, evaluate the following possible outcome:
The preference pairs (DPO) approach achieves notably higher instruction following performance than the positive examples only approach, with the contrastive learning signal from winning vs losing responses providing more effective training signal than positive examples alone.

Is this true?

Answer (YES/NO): YES